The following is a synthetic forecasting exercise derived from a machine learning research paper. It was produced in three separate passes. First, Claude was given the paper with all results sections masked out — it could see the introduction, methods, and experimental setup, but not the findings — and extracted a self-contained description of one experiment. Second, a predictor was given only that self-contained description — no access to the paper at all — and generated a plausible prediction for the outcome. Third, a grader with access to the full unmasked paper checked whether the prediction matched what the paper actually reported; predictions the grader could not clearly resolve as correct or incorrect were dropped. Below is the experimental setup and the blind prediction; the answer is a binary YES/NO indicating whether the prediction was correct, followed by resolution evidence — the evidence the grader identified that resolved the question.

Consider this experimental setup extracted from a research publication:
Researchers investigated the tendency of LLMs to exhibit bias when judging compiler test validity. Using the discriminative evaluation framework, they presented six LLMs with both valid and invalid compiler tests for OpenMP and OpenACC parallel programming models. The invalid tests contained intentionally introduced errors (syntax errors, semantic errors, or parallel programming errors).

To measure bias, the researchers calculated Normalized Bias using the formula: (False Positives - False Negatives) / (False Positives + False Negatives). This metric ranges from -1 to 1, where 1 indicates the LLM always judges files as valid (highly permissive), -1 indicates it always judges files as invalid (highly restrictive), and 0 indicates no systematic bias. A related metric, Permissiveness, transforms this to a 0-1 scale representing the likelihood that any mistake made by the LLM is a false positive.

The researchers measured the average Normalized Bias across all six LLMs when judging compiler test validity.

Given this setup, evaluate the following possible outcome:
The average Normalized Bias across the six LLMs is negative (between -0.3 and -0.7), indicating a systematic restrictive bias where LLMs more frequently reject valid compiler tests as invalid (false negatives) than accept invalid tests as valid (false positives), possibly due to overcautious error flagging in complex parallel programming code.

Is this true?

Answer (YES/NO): NO